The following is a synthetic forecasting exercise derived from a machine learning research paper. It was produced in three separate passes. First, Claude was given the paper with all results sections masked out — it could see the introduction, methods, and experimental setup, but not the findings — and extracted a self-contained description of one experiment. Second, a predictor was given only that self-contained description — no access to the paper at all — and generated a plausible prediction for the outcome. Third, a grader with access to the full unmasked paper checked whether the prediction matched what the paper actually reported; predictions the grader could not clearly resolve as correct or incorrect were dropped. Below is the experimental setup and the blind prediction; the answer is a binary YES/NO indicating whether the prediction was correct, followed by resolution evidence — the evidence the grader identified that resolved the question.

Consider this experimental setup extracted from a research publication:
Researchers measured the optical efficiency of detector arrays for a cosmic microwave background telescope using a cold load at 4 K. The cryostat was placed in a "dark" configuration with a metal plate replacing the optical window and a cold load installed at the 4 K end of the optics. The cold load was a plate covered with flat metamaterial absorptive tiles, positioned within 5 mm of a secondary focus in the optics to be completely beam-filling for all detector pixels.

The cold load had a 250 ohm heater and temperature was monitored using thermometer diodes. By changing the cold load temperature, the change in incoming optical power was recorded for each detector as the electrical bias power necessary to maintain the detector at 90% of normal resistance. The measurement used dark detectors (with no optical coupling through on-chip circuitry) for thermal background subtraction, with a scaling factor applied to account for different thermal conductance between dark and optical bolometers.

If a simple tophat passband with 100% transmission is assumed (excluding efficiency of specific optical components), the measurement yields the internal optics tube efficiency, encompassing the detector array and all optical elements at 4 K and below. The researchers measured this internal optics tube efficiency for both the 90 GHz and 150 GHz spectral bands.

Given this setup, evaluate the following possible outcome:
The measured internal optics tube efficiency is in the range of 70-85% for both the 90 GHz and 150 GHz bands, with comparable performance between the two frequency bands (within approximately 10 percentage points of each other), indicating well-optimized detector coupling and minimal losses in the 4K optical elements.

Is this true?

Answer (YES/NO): NO